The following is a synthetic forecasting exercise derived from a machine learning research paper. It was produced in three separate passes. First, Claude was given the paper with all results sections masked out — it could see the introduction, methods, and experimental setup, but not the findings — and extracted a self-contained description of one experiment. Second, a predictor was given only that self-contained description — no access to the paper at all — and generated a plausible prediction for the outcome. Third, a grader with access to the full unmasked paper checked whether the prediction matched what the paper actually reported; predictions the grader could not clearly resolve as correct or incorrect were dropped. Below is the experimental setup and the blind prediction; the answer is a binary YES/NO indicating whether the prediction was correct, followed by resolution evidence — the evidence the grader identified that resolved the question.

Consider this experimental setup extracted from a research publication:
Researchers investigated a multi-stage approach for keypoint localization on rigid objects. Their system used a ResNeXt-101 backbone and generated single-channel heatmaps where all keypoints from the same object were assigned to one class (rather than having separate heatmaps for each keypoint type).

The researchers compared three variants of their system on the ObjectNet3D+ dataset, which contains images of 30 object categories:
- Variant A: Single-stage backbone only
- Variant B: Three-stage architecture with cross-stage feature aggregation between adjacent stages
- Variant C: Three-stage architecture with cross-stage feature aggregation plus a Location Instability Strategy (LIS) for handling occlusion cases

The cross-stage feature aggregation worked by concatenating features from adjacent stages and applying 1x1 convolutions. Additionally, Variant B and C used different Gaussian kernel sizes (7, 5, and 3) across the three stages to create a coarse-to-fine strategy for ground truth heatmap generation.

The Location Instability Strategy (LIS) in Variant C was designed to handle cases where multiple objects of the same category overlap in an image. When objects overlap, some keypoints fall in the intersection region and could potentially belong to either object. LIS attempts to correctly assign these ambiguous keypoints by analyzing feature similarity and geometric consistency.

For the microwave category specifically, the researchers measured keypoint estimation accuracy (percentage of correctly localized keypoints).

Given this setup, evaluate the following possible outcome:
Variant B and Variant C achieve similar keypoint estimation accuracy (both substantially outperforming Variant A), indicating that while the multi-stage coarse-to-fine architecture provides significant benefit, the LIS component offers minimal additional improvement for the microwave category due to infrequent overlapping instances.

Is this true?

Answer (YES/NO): NO